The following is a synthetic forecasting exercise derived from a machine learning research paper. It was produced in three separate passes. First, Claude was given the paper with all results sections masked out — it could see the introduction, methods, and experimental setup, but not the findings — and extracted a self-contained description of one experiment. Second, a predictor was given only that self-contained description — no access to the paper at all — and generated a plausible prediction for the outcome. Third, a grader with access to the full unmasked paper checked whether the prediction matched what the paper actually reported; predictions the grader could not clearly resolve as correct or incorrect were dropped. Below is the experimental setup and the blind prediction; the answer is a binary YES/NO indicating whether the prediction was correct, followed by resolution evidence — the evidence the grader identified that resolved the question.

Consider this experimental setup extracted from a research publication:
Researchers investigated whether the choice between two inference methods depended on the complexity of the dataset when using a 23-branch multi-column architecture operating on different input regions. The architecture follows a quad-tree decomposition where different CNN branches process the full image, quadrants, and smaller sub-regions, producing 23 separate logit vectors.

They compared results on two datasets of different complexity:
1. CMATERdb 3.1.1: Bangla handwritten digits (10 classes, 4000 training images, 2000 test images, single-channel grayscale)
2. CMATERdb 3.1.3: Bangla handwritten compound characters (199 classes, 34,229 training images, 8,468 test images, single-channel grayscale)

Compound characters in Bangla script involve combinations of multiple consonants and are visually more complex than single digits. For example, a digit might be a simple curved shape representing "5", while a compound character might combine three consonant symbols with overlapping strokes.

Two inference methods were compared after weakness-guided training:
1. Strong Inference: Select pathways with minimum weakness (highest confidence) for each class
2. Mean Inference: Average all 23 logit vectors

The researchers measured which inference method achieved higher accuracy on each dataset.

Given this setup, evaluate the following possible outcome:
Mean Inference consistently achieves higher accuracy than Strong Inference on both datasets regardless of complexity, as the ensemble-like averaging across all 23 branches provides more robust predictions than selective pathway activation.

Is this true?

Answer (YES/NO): YES